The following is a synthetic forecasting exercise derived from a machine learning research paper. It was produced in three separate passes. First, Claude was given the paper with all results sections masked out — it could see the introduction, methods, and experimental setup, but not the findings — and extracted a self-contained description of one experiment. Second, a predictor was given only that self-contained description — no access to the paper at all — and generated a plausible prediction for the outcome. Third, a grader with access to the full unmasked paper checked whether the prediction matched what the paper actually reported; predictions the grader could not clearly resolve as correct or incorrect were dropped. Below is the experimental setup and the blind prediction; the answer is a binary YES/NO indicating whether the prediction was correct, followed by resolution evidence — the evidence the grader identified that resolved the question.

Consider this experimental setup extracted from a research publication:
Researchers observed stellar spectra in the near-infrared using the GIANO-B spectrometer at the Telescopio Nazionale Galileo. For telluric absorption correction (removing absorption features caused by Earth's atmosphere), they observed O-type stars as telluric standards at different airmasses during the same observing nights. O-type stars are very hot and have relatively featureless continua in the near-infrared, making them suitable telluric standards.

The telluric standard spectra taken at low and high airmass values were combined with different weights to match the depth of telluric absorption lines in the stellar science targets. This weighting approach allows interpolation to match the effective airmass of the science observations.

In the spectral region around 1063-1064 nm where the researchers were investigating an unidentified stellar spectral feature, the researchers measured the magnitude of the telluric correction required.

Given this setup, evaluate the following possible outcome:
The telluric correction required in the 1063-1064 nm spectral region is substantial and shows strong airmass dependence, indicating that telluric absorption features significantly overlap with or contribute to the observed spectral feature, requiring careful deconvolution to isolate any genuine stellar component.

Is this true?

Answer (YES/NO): NO